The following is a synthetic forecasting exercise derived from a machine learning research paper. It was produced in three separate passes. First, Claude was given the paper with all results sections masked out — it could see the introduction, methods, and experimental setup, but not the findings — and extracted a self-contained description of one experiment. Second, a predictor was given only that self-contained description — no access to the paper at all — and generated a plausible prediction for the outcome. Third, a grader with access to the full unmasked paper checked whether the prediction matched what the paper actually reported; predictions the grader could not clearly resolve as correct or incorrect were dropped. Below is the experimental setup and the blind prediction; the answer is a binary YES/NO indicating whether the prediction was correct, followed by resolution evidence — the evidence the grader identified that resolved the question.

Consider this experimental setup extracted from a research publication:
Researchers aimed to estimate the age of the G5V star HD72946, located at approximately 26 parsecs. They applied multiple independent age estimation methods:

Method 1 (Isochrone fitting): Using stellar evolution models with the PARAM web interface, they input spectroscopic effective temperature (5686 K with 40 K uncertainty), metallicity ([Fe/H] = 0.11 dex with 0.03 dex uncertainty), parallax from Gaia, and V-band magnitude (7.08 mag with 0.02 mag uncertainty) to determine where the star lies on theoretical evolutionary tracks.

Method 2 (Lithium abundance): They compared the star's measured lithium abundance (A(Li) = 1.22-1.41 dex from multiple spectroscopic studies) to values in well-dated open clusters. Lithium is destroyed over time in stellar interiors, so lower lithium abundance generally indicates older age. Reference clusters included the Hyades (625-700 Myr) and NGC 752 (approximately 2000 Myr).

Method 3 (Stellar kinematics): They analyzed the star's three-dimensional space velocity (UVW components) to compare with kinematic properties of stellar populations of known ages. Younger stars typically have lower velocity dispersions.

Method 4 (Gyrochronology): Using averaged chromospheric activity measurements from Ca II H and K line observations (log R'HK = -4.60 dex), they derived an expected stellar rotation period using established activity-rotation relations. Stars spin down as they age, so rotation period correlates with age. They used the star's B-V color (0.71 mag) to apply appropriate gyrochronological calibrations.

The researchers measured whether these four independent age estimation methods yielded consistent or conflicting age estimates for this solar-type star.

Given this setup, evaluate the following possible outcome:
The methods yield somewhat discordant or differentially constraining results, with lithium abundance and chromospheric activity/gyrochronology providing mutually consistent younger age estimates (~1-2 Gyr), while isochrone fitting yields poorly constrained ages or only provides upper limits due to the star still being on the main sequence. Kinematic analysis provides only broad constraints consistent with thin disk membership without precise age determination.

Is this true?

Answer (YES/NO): NO